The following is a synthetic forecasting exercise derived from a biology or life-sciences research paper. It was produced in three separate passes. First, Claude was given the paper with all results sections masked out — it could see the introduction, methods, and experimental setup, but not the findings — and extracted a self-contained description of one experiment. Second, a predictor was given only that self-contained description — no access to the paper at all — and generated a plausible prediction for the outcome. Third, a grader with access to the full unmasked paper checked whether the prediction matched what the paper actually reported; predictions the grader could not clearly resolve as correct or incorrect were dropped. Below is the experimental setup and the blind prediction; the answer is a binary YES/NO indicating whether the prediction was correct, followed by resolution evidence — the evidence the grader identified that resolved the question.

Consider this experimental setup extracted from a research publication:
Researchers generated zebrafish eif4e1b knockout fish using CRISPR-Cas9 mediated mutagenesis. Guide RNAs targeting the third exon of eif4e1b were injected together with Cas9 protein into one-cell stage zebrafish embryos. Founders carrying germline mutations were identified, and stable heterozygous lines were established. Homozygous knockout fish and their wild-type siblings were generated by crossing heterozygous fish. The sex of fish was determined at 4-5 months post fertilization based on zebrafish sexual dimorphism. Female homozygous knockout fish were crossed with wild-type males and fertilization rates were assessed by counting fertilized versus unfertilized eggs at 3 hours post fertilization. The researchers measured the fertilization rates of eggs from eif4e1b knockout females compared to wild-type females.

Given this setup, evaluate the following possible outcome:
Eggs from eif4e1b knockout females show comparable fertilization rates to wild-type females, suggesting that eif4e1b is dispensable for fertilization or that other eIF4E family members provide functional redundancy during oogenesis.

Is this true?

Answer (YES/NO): NO